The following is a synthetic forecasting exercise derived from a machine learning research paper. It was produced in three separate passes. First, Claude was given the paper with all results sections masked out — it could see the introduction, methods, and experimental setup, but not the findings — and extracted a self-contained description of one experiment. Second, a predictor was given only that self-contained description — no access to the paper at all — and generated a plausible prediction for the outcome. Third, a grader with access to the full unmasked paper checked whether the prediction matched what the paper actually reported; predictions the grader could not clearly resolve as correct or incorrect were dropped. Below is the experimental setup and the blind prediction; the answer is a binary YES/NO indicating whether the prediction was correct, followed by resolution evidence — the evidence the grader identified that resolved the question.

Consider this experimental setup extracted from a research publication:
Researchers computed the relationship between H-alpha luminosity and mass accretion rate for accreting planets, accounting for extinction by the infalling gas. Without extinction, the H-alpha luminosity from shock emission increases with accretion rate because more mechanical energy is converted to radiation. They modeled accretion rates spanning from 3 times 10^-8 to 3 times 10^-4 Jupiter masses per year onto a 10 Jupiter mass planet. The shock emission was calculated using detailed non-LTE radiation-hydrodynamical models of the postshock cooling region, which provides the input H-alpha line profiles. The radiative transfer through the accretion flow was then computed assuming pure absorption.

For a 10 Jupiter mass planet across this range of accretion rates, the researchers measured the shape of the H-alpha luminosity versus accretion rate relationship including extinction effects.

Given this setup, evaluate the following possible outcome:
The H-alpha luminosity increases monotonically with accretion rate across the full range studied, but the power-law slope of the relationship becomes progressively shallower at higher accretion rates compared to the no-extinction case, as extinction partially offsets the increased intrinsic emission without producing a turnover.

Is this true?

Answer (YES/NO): NO